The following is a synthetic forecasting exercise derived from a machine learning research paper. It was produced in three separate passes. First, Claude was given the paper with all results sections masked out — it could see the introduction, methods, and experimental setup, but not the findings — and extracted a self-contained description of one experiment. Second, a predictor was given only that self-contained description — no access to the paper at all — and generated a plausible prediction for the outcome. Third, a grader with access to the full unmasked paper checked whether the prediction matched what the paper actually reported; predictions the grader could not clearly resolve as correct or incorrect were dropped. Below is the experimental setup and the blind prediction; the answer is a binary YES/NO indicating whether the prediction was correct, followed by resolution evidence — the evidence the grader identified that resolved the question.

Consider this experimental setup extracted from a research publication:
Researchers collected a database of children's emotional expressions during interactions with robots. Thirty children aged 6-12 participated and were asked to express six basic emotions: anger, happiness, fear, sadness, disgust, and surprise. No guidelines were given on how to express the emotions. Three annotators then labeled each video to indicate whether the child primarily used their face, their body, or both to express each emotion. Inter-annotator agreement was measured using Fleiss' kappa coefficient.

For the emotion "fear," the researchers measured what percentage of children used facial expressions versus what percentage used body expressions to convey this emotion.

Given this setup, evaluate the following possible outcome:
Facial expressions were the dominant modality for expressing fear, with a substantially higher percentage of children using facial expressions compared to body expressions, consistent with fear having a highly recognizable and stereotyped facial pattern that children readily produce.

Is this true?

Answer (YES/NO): NO